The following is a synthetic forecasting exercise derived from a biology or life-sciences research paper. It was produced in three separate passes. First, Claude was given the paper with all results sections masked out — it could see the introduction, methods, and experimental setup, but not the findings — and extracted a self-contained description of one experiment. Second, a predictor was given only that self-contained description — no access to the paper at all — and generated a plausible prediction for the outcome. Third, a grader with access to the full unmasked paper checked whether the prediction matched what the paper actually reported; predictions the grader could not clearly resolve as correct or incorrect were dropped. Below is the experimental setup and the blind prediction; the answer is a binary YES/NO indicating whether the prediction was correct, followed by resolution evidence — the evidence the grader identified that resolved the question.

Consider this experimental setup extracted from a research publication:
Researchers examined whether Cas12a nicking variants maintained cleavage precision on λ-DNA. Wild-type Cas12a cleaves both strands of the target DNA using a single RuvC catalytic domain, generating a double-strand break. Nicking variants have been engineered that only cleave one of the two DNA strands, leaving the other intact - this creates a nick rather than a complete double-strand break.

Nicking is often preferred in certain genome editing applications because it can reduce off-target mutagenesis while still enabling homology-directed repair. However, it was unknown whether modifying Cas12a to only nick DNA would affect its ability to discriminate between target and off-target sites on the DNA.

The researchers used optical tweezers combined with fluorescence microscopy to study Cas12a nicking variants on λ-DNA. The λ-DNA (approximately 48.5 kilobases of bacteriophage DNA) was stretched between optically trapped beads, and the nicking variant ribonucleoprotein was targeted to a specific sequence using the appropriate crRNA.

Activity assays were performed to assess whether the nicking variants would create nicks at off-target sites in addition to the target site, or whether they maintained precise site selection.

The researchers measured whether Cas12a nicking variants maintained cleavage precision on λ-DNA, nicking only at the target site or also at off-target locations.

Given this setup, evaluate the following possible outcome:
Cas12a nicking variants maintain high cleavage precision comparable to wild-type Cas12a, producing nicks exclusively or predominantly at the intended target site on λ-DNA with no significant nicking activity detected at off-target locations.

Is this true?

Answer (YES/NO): YES